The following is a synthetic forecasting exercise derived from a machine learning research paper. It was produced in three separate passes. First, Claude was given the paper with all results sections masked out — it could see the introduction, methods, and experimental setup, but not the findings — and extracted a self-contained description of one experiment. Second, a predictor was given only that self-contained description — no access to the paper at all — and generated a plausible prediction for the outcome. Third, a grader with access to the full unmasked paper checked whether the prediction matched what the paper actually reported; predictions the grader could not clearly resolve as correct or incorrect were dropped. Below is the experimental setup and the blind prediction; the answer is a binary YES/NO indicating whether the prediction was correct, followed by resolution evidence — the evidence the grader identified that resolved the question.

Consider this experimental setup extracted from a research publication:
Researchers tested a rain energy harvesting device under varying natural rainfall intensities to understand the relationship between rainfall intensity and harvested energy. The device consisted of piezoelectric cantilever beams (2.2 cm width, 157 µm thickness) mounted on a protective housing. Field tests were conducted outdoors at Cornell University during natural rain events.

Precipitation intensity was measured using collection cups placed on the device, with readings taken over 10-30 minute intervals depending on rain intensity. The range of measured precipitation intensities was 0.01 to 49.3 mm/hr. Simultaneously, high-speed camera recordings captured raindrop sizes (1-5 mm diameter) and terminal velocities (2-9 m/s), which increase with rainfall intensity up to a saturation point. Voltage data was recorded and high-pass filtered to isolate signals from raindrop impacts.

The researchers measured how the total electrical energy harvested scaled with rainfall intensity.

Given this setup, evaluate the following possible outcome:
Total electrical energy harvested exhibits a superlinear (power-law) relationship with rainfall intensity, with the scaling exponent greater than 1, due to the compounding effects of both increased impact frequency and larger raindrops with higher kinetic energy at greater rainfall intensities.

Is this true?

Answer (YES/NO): YES